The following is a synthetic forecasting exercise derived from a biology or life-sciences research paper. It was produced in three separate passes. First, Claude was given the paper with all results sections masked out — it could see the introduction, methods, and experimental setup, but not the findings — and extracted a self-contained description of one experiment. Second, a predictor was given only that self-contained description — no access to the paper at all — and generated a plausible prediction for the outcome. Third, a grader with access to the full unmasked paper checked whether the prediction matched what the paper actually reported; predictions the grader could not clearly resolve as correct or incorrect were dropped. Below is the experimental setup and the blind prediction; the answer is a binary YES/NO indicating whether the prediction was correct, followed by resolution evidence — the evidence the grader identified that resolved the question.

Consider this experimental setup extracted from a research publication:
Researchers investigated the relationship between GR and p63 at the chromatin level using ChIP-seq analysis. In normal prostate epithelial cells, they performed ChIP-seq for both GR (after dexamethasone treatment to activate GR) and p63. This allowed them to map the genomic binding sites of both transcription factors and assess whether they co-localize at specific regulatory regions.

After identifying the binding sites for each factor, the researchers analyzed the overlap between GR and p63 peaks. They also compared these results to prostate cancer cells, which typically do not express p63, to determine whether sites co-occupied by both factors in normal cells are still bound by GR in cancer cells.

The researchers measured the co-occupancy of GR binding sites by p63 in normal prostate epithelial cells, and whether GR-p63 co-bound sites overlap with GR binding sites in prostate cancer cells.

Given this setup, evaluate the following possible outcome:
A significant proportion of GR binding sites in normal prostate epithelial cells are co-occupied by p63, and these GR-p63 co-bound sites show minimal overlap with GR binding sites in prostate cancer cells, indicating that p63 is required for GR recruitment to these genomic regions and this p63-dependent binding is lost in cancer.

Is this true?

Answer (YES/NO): YES